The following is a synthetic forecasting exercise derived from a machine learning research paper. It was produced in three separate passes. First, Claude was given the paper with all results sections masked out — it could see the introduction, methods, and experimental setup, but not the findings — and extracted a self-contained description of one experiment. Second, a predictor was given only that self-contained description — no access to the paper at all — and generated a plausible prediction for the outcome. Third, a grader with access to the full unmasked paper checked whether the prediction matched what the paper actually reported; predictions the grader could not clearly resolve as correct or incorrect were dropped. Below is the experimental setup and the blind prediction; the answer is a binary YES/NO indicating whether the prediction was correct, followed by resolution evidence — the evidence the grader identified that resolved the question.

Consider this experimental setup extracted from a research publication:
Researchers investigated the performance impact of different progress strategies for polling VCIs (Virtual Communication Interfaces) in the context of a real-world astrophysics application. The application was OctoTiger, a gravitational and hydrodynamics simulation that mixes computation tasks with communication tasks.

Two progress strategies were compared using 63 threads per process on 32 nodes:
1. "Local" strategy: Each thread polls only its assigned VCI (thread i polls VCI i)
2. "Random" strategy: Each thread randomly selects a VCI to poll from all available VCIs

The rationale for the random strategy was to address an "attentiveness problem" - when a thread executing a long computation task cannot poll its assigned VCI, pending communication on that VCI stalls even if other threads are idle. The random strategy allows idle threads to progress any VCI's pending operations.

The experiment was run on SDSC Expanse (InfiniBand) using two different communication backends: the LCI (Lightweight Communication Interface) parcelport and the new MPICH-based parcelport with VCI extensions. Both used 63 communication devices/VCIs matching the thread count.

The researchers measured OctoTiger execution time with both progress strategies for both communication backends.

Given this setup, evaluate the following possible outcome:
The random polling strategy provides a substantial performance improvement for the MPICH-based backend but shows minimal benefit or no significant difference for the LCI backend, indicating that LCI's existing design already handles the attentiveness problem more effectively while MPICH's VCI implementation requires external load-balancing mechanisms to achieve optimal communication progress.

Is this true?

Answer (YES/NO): NO